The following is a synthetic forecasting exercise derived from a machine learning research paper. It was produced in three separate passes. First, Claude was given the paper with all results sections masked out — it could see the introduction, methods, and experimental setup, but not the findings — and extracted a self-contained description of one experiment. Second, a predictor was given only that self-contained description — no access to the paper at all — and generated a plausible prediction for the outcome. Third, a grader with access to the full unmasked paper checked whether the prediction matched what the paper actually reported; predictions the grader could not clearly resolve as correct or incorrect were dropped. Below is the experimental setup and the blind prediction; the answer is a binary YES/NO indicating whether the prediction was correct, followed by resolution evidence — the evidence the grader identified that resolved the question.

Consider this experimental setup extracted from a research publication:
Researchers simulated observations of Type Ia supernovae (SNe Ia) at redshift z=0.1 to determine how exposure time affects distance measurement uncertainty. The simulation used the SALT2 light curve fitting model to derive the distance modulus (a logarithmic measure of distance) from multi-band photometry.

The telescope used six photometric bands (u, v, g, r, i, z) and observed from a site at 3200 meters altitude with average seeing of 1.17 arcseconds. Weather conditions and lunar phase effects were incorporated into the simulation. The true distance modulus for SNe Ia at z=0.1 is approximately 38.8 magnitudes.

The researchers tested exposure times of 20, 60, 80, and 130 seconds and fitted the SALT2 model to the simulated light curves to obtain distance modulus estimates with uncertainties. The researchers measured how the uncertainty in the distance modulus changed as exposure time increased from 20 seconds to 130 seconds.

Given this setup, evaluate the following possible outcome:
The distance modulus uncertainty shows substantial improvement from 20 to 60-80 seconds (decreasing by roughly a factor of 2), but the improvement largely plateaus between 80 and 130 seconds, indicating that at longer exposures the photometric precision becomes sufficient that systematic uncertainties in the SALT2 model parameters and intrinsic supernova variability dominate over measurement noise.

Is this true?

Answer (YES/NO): YES